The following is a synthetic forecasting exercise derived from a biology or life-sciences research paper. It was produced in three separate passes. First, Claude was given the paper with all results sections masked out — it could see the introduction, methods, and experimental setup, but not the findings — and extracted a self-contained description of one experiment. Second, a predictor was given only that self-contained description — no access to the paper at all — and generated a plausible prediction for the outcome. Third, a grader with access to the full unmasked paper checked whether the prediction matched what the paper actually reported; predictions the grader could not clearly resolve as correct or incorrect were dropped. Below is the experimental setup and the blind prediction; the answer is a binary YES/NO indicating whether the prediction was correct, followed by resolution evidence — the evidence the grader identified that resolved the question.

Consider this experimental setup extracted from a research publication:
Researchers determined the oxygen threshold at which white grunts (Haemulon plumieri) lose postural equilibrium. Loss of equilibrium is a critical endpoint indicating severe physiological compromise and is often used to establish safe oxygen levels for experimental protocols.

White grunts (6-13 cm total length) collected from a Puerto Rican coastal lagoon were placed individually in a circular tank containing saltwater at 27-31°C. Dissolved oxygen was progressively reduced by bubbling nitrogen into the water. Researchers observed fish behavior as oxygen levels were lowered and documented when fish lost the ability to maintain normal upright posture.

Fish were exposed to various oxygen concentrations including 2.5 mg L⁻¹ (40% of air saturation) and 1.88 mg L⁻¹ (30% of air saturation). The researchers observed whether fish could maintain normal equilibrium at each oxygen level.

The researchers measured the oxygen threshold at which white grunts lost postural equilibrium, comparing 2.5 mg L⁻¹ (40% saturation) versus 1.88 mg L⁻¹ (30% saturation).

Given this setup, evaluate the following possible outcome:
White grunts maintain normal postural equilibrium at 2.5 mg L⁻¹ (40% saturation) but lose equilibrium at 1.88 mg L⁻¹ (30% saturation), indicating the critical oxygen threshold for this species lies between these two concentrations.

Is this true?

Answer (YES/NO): YES